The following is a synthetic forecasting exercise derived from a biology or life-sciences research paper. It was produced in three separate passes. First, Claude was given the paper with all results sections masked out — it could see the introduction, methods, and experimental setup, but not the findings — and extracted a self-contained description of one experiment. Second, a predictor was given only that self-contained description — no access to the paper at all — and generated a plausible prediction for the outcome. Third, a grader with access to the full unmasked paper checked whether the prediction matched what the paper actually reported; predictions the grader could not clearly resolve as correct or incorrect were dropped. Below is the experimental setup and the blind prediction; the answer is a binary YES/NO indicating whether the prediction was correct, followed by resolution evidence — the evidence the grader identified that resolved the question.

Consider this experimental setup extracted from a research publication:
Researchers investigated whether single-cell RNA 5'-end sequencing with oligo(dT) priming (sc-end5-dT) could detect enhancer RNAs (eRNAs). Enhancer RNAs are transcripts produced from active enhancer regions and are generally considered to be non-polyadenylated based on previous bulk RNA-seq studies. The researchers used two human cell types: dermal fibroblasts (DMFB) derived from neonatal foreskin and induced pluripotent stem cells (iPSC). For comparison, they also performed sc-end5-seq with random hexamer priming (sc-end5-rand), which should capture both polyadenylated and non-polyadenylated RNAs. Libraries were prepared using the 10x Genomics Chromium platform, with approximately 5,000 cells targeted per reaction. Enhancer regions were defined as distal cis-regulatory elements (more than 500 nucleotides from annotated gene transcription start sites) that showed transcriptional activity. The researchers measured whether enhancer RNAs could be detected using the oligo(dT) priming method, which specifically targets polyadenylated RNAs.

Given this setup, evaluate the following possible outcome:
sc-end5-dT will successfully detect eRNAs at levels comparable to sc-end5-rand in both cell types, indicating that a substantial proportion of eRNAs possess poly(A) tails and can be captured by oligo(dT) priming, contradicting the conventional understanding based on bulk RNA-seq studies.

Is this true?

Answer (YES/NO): NO